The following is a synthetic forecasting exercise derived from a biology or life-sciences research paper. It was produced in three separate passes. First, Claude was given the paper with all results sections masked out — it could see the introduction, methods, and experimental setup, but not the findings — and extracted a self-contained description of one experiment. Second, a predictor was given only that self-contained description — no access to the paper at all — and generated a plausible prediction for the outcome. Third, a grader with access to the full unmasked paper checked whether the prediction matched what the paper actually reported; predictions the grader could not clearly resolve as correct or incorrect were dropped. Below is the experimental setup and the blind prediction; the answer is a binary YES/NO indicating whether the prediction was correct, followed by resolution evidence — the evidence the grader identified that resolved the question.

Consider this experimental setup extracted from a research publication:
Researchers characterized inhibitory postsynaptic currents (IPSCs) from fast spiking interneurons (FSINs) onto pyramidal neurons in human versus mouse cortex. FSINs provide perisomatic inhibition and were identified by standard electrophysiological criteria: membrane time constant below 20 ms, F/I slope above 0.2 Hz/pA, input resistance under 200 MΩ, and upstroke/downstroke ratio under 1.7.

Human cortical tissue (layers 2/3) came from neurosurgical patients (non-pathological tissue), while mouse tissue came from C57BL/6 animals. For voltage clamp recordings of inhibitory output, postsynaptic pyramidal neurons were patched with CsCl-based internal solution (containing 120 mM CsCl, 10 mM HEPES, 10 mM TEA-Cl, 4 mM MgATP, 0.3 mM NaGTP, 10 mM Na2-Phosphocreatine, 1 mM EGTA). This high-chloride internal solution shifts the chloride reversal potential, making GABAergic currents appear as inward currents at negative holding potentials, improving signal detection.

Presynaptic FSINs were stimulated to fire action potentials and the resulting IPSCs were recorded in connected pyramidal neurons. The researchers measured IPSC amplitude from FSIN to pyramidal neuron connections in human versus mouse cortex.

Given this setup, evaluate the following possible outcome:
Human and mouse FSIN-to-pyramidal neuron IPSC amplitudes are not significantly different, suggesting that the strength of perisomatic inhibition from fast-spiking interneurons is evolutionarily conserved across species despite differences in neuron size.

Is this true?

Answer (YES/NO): NO